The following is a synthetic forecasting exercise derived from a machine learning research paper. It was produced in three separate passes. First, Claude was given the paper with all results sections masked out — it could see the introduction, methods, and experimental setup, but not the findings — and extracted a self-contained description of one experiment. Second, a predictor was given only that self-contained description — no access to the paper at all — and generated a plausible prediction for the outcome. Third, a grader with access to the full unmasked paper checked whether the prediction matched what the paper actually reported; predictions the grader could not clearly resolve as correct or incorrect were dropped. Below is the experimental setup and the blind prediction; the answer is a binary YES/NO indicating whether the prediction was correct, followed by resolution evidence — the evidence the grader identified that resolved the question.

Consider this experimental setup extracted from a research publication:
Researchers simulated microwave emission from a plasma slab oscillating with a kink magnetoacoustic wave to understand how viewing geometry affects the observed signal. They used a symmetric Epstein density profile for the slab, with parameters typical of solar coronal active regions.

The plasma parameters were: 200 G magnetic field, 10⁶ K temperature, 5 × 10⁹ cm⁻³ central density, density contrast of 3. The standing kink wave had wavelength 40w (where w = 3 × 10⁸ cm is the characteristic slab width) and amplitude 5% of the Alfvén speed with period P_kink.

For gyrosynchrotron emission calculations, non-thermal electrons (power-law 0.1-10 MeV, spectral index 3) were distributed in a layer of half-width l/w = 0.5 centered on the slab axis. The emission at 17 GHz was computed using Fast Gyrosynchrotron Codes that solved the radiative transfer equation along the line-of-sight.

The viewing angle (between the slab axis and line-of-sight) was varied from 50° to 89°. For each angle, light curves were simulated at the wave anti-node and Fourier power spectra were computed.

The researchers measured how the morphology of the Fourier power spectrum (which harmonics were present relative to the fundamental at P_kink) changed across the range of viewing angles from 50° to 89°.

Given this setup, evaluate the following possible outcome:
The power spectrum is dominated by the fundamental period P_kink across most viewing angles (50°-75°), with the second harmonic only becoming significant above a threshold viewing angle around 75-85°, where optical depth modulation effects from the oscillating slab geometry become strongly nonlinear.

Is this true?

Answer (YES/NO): NO